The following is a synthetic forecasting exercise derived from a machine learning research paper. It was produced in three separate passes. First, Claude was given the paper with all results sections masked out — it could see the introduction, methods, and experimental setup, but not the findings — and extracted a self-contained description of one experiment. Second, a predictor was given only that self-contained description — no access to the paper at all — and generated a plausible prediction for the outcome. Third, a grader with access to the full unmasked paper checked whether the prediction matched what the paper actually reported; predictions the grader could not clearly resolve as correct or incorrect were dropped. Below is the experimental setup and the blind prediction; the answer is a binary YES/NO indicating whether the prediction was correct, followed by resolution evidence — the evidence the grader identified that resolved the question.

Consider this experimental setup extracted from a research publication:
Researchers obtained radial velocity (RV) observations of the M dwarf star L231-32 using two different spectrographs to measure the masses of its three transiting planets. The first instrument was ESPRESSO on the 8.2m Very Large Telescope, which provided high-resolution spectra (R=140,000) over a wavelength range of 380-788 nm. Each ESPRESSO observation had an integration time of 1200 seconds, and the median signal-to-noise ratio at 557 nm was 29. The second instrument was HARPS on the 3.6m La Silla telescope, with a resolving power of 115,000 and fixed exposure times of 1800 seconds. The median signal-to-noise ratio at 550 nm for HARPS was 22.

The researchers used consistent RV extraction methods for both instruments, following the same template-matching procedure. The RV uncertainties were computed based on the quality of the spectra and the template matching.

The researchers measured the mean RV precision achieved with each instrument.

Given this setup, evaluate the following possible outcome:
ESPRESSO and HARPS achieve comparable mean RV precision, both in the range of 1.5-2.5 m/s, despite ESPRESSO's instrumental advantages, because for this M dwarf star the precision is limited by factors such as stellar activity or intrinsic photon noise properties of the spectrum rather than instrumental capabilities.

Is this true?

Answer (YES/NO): NO